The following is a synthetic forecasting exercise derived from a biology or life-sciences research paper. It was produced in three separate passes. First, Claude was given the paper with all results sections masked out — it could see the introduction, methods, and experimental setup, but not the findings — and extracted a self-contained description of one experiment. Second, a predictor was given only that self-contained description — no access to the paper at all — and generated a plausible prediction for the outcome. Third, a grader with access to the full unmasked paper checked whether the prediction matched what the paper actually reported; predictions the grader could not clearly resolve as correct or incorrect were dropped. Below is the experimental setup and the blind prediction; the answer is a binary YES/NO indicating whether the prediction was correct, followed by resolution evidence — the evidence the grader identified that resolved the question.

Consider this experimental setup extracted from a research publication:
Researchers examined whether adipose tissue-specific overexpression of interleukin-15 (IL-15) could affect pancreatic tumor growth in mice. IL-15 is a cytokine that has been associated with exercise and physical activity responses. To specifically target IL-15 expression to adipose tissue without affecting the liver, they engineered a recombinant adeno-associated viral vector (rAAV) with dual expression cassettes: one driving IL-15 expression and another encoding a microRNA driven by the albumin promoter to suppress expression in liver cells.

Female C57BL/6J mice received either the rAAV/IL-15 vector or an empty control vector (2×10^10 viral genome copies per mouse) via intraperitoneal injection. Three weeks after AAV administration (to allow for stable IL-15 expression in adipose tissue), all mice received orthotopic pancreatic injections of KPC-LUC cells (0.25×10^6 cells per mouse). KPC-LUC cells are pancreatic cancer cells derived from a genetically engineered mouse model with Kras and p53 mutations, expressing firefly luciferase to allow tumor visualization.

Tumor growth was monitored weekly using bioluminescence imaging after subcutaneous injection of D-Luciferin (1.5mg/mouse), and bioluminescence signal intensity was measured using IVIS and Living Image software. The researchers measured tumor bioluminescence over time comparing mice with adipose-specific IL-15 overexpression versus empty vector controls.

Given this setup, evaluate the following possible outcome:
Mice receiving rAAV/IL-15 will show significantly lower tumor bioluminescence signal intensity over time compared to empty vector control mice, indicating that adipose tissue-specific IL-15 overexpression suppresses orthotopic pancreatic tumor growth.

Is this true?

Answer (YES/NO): YES